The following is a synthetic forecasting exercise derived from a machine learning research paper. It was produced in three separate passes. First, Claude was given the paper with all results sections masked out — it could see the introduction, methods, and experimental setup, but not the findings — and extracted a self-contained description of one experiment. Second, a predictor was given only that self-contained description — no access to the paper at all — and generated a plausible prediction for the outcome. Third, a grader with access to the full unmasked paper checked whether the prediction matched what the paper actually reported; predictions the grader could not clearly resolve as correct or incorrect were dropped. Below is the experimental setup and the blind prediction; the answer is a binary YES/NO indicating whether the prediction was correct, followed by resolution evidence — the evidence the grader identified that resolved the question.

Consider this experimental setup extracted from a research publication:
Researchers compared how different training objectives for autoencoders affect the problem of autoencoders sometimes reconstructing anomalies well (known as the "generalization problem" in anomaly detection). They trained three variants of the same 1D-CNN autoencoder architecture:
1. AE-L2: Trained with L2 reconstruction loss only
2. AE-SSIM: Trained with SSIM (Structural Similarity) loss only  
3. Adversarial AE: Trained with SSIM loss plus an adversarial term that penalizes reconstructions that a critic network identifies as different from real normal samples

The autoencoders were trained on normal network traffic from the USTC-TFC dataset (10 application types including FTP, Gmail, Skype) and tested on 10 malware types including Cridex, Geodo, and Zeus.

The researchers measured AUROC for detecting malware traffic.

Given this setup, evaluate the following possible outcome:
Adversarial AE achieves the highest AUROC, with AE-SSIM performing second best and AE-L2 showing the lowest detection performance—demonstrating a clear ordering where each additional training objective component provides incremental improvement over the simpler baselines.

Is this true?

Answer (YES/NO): NO